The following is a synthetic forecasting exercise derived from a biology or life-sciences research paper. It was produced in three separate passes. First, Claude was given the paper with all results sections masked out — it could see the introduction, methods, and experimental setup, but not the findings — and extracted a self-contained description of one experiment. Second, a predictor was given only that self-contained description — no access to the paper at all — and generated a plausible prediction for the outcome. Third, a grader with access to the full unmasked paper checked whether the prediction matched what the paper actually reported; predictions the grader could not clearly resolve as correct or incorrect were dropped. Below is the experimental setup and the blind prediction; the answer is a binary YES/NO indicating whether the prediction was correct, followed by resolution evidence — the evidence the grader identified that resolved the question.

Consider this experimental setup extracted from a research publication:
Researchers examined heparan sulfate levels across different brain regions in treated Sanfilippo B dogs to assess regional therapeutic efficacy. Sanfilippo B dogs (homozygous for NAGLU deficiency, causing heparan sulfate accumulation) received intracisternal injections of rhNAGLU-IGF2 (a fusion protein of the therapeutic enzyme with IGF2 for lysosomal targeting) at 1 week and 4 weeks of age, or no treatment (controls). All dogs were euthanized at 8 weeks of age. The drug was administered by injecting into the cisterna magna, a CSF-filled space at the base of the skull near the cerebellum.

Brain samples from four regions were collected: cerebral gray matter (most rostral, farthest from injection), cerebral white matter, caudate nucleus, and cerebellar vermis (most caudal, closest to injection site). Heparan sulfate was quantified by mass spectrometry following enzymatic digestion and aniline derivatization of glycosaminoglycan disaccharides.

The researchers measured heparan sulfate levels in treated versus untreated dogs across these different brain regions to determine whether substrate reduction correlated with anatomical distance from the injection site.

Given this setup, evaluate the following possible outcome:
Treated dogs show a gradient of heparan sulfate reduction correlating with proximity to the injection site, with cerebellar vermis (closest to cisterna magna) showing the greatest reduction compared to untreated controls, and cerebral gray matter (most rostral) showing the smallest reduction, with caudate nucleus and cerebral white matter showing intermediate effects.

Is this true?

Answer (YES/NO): NO